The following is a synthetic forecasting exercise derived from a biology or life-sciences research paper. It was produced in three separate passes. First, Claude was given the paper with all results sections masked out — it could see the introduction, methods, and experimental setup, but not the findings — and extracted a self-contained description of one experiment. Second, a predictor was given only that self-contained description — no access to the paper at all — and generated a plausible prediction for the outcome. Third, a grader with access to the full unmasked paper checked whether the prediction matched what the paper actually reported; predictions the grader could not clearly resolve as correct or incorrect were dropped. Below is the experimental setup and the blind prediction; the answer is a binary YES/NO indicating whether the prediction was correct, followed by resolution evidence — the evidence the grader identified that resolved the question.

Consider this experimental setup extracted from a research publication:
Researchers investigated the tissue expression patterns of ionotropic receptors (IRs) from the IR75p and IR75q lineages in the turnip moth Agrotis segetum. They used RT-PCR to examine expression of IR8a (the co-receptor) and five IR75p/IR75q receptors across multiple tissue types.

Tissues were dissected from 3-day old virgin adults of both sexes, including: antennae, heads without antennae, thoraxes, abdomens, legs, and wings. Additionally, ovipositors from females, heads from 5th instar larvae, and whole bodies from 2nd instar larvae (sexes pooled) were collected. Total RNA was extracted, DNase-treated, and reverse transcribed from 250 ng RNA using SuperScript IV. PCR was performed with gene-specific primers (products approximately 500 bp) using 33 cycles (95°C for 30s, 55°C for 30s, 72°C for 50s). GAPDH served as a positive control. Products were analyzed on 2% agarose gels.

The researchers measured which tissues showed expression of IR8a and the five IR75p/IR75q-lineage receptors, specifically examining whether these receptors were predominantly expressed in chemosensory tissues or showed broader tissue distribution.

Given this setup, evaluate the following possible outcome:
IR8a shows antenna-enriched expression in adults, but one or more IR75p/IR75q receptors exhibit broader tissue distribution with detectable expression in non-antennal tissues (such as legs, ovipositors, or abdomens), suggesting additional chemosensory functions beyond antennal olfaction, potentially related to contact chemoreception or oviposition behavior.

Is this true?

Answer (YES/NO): YES